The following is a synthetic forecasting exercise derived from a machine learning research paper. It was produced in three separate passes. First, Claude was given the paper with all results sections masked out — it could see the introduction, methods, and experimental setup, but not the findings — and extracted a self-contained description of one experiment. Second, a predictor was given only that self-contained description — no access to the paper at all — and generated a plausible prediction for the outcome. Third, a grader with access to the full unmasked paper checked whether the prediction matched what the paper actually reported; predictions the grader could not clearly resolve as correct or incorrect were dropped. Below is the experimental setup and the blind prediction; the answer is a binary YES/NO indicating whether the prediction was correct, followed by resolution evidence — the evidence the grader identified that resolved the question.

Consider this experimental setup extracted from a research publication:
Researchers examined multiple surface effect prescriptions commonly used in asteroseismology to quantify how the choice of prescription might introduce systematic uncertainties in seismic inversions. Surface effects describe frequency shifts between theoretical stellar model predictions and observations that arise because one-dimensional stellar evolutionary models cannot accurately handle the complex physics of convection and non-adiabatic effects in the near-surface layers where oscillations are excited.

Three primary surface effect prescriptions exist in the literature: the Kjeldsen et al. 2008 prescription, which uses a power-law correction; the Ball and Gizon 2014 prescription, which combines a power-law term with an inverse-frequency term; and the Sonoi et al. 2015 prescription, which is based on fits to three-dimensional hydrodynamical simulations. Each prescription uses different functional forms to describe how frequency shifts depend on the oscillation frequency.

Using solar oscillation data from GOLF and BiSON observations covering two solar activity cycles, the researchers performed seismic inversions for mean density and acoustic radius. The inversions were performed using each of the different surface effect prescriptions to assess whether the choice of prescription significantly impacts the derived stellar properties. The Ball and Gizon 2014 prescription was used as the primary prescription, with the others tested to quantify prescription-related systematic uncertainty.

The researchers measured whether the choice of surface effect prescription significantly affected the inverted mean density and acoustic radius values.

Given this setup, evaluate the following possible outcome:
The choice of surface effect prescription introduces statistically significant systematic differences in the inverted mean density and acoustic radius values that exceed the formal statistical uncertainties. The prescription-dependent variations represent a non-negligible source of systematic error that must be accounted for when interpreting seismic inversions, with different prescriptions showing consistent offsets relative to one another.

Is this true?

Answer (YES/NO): YES